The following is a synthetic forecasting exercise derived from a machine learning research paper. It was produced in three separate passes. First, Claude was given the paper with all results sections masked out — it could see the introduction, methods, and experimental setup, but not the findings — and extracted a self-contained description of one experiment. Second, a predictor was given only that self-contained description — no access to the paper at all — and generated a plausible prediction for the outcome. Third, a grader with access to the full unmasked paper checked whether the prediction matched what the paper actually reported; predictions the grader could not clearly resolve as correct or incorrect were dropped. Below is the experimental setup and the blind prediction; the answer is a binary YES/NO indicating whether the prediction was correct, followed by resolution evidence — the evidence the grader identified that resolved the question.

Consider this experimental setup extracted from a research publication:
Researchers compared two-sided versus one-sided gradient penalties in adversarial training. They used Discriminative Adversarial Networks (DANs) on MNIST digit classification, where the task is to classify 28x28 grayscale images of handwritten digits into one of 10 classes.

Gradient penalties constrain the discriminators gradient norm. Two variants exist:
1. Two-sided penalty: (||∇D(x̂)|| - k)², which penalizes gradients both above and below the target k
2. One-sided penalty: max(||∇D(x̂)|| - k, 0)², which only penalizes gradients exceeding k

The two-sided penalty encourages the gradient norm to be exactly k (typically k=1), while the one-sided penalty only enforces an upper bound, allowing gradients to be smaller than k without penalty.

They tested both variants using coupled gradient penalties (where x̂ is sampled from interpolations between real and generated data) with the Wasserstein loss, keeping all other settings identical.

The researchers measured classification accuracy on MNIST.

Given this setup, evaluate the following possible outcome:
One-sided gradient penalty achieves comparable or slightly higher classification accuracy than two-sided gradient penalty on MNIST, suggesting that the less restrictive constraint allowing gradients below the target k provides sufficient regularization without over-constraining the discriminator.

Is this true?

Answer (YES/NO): NO